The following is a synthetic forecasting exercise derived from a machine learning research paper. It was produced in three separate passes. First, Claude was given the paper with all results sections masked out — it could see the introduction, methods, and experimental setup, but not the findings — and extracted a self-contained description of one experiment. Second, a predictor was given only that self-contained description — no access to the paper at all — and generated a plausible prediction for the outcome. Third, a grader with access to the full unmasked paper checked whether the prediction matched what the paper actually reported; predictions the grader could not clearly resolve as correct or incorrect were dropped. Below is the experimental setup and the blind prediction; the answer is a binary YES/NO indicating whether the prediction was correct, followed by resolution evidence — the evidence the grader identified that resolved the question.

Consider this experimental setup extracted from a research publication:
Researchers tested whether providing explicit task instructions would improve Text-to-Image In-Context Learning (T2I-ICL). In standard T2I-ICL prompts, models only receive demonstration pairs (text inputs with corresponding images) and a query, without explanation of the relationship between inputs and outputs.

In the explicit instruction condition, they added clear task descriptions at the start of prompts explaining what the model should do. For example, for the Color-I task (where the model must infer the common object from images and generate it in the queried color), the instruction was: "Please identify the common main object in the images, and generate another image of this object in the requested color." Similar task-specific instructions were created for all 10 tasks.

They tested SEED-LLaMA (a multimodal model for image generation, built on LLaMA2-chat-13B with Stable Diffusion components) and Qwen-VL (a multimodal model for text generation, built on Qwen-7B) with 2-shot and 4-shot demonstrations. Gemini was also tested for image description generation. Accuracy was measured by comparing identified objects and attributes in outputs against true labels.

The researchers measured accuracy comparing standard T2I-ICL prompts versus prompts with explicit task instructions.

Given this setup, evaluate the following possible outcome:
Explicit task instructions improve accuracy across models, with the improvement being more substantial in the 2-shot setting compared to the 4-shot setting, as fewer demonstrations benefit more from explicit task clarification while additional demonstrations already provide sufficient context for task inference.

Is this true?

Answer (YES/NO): NO